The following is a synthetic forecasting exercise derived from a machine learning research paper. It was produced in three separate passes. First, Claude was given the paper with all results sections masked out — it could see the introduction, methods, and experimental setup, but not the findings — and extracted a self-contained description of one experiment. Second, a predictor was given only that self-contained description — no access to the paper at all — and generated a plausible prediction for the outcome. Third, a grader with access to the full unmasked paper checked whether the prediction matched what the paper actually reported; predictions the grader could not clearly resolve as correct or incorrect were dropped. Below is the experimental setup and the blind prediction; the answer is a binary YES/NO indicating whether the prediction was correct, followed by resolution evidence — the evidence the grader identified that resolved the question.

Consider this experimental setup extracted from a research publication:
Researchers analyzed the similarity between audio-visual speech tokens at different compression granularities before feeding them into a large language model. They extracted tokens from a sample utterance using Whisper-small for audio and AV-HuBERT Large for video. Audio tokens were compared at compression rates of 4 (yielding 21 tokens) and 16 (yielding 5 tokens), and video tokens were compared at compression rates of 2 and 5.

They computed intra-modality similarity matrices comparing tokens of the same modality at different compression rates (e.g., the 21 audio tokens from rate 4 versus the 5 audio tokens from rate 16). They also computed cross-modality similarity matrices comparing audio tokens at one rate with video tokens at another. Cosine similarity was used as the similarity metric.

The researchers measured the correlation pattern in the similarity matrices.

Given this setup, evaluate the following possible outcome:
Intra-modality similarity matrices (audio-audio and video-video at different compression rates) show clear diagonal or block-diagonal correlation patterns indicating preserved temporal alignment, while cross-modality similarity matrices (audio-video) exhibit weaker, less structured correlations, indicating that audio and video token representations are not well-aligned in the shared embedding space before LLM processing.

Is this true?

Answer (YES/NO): NO